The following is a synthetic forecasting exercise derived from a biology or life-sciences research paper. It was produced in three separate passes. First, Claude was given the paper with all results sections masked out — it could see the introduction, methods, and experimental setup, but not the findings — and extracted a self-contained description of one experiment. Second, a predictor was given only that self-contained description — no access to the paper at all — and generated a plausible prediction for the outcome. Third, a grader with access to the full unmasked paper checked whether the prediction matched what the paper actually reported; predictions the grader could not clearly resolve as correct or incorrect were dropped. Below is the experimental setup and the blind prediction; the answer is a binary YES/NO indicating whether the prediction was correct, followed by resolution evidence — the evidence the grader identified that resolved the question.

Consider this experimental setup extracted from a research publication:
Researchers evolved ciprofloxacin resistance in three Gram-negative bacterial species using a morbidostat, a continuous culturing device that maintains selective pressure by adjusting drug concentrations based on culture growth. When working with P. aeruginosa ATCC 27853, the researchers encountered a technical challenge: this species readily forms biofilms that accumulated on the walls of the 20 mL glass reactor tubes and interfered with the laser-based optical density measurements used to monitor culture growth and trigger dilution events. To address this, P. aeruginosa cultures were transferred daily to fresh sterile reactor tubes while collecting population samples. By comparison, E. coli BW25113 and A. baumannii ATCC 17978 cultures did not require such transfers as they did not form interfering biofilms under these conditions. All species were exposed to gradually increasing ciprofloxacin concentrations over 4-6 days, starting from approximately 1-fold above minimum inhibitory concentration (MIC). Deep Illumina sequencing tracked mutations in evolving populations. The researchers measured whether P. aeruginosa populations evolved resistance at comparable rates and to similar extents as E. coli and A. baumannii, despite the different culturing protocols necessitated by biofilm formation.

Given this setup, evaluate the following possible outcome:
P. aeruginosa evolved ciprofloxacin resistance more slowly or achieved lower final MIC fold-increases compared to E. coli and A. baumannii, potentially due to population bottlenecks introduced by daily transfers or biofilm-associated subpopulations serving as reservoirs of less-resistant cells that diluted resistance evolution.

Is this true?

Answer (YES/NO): YES